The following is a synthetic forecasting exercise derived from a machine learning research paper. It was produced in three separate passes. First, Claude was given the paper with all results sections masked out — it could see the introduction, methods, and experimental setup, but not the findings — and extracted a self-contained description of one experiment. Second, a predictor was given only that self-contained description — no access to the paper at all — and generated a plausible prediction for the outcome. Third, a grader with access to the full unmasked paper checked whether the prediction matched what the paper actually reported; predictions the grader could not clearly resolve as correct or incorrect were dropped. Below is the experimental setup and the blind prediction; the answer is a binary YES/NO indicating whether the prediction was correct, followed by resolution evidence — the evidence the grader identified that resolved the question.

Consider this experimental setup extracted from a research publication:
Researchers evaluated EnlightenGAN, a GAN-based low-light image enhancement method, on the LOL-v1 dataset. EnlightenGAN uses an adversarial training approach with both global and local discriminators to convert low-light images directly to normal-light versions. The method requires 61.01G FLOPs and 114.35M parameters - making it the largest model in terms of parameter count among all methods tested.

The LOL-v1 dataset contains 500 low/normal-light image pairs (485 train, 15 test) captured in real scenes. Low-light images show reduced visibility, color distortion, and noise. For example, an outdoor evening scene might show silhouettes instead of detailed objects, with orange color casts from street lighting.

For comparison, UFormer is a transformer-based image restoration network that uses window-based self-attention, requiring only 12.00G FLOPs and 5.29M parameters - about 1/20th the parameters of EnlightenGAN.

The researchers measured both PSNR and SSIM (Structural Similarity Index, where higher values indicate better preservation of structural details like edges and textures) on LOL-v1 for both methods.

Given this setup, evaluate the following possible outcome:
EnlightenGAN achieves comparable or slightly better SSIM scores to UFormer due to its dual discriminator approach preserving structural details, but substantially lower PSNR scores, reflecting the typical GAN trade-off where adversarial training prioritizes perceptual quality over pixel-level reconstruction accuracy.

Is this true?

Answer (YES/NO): NO